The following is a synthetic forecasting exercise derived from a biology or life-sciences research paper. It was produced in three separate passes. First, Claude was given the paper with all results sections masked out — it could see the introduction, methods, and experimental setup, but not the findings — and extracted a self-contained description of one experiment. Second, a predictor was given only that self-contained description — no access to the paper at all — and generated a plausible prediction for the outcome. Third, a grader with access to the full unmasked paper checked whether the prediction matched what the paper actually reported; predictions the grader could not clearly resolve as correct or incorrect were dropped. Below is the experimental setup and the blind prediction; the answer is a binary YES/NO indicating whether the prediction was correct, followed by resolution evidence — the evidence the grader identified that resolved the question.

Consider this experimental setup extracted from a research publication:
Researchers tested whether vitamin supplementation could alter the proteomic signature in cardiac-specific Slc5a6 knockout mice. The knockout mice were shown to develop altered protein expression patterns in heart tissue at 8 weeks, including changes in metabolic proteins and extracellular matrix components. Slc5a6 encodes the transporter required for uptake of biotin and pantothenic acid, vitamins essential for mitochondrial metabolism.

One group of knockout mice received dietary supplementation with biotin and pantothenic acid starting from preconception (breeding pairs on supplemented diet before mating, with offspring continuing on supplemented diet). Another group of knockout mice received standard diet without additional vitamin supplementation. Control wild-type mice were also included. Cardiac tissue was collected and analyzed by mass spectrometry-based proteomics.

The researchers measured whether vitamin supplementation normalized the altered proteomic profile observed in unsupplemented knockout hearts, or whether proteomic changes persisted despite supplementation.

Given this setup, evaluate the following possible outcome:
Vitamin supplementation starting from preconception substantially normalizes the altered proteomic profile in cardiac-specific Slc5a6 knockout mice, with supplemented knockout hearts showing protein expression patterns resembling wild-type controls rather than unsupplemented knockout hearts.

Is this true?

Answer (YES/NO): YES